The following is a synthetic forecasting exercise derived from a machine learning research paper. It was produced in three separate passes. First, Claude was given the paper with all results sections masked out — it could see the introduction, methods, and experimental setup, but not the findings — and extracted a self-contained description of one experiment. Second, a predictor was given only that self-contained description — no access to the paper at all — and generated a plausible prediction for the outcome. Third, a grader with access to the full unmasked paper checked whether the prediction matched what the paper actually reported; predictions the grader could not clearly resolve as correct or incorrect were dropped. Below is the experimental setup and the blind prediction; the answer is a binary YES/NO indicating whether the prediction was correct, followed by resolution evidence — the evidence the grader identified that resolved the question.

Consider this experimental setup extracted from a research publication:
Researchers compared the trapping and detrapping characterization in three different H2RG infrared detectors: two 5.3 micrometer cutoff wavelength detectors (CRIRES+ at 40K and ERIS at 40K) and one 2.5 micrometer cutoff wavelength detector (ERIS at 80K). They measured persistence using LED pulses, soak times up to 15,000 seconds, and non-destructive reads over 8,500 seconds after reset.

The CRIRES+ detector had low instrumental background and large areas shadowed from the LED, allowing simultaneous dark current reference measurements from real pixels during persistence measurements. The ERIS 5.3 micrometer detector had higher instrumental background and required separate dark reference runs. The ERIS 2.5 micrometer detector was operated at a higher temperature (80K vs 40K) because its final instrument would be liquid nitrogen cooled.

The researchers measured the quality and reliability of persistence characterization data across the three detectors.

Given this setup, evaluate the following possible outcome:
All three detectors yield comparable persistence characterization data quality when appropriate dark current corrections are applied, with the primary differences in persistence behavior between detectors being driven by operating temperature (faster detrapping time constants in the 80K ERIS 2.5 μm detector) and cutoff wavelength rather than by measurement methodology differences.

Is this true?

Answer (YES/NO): NO